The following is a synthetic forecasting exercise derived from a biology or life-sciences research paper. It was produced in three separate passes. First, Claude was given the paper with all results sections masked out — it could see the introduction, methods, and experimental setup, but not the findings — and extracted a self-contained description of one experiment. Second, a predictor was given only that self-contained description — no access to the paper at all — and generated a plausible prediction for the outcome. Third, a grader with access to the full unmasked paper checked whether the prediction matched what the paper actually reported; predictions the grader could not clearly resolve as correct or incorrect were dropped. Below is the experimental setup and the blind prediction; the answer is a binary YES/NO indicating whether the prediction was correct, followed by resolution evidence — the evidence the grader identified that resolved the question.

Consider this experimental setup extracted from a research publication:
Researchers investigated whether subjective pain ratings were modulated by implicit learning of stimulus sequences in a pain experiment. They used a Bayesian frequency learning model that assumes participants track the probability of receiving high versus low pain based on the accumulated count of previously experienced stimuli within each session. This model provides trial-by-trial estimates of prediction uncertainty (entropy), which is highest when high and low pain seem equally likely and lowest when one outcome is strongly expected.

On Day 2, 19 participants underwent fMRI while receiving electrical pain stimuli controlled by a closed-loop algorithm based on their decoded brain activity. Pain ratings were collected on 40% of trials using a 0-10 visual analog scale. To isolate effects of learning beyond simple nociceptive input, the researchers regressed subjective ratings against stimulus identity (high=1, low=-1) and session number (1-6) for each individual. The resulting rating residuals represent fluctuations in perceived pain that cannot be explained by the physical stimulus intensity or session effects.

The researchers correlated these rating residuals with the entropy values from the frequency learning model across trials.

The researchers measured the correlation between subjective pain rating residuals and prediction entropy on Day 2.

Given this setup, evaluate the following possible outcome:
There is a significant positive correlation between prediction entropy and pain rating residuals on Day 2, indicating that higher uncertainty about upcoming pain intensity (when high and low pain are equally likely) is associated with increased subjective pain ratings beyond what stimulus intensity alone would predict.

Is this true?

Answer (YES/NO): YES